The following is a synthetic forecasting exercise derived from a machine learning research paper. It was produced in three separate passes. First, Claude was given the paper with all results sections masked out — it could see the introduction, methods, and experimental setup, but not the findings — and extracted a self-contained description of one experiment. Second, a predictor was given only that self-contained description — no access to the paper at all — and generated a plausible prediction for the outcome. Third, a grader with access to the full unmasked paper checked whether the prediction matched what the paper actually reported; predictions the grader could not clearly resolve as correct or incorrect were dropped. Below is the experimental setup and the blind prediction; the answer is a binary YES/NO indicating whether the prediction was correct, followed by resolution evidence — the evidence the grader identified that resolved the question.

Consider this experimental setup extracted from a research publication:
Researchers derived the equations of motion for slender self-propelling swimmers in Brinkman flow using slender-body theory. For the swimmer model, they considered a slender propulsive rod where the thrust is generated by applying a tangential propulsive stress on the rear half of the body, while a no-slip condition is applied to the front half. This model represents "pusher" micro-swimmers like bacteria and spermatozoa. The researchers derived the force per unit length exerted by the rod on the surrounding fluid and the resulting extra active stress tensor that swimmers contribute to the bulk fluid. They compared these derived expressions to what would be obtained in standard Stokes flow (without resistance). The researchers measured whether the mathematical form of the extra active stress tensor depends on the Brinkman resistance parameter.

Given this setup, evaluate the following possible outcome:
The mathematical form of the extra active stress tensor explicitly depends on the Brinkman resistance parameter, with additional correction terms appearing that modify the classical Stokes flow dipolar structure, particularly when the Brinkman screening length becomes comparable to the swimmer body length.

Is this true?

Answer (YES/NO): NO